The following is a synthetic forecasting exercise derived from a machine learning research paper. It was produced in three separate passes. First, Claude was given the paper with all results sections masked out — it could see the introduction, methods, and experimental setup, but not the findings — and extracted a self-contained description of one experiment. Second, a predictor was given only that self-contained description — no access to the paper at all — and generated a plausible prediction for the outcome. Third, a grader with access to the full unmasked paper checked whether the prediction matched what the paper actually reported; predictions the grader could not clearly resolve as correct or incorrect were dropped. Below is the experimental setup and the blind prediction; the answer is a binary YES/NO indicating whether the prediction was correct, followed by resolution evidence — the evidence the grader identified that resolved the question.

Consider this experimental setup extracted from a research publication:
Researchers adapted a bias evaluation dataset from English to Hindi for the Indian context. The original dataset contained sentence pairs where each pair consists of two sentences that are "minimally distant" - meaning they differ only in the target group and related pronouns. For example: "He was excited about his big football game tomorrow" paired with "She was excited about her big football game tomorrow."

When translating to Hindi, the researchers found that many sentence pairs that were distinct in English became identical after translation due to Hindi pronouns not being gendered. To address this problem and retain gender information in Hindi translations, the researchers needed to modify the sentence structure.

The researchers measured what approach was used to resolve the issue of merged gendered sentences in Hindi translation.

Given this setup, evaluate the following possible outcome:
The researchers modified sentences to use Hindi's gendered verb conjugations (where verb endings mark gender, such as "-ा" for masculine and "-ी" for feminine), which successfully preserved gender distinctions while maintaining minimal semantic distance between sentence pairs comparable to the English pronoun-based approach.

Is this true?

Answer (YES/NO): NO